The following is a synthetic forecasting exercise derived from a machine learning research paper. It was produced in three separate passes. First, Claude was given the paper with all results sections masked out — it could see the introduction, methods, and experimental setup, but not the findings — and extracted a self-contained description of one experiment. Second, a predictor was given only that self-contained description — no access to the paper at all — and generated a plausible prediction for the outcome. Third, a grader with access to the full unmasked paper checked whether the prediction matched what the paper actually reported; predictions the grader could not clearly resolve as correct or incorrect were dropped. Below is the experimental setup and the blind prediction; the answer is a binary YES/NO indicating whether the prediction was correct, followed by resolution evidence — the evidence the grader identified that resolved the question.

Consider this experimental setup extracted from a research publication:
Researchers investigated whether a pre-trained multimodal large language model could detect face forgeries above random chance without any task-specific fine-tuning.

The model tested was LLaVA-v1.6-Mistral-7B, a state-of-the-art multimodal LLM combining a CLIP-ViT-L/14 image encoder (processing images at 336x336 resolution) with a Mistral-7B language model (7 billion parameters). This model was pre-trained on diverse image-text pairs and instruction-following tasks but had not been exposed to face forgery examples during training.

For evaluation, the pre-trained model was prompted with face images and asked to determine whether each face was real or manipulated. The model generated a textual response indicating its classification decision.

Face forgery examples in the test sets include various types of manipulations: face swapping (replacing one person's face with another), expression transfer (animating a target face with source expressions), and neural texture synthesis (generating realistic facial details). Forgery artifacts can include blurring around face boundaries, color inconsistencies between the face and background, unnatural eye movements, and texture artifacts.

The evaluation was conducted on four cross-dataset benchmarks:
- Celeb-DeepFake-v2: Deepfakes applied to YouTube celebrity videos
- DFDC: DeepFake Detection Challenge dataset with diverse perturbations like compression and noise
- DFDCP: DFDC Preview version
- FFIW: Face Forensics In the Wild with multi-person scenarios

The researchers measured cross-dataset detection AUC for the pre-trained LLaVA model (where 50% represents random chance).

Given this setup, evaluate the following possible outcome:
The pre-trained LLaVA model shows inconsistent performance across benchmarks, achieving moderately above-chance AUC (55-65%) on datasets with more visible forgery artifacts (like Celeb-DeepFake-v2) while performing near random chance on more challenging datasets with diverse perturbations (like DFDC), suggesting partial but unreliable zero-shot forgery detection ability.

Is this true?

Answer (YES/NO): NO